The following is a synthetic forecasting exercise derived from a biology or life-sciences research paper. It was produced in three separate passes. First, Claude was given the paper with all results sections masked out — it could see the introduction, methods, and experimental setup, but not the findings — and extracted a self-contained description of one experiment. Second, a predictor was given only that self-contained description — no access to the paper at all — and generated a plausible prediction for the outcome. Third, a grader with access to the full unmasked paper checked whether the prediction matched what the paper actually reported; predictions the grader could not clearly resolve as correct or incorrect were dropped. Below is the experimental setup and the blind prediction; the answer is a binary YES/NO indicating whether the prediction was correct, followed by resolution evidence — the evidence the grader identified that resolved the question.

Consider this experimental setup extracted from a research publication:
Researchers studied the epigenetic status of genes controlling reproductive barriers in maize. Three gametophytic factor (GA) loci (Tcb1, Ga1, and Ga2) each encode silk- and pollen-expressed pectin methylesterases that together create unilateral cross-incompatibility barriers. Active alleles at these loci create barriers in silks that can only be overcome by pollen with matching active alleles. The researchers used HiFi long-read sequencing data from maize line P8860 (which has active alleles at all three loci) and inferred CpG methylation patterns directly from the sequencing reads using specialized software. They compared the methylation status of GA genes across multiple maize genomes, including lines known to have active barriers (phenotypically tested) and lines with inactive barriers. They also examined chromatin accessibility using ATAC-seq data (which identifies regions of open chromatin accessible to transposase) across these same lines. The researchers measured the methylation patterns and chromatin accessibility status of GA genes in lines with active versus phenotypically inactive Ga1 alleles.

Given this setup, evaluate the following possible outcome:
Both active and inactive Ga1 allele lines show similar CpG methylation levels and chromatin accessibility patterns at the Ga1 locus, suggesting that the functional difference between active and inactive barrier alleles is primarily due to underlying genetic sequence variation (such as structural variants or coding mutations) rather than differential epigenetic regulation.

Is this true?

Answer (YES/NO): NO